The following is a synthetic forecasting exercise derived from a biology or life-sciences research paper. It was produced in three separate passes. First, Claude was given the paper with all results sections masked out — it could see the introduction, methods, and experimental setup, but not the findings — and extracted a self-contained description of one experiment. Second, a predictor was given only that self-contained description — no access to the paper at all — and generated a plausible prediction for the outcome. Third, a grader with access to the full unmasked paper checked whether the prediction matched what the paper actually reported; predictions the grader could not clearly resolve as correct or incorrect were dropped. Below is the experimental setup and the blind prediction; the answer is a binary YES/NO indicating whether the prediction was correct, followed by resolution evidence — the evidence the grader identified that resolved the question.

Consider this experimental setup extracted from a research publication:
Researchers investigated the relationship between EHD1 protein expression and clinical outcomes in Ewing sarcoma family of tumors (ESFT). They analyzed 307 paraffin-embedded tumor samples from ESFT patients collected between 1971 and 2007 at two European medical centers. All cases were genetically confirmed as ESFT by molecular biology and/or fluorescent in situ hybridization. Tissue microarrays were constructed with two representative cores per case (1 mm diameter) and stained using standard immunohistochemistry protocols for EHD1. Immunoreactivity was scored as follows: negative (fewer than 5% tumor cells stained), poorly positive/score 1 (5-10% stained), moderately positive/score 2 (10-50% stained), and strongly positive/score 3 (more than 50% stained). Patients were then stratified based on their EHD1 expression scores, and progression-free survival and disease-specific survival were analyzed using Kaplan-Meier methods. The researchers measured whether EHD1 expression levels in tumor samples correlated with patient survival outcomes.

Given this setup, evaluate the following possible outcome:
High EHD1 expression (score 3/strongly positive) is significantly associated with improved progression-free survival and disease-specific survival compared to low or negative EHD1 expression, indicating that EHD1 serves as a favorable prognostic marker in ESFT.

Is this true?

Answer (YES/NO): NO